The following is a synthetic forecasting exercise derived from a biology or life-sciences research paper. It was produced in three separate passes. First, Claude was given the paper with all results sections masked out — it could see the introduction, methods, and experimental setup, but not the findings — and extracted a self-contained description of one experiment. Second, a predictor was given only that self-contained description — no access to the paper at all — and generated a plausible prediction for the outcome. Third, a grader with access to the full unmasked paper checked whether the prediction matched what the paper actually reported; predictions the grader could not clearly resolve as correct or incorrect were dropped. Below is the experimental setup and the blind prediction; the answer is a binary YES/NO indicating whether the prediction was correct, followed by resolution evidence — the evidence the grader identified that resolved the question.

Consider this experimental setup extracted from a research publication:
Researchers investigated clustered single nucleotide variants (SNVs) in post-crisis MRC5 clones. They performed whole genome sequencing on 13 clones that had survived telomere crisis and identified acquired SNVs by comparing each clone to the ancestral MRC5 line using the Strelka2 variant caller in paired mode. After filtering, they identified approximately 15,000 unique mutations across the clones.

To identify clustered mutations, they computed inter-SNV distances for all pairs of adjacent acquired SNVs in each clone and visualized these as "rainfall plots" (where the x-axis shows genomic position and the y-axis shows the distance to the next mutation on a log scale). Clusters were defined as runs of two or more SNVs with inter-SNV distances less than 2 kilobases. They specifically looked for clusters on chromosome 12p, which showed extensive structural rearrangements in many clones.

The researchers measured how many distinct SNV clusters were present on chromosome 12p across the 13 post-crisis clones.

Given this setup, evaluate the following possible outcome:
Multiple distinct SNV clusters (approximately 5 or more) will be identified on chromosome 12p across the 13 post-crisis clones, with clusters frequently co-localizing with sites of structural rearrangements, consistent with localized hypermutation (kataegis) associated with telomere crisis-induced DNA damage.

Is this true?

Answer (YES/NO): NO